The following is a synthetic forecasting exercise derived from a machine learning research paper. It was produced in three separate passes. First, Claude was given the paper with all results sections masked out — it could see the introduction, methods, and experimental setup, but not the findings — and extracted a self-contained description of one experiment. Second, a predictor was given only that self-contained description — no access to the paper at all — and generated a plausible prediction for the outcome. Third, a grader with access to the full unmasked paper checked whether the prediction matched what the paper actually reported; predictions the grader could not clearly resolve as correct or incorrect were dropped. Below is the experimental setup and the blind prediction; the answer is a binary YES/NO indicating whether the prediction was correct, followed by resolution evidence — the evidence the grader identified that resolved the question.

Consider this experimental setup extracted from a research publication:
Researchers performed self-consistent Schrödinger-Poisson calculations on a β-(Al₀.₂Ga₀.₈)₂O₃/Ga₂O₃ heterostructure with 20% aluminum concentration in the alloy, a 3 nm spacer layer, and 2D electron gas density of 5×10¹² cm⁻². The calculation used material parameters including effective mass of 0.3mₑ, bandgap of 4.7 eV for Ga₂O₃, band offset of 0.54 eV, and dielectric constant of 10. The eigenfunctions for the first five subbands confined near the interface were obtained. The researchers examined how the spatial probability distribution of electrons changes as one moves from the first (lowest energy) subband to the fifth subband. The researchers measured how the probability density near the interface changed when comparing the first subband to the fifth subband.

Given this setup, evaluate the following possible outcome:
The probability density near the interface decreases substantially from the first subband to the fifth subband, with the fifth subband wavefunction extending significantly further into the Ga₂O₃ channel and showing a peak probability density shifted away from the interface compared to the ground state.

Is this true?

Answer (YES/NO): YES